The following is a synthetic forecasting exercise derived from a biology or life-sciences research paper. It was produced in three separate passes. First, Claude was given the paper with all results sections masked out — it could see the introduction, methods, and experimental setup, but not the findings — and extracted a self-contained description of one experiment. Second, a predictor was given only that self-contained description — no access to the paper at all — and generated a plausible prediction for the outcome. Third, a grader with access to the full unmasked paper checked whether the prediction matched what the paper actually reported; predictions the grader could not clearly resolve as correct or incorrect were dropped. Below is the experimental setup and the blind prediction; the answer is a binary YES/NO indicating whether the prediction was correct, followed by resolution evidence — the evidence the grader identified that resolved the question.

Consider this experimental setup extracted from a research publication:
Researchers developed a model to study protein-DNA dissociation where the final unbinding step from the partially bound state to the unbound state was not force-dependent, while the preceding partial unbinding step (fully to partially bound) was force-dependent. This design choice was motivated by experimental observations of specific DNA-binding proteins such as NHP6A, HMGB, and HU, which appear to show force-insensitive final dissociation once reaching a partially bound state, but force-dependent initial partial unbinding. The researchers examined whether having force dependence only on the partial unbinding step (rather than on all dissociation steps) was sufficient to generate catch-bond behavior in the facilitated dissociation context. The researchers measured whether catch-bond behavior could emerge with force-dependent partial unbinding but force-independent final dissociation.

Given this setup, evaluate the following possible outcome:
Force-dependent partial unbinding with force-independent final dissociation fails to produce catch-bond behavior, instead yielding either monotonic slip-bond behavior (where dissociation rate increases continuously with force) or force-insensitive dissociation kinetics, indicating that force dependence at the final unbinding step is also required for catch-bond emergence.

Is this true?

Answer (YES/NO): NO